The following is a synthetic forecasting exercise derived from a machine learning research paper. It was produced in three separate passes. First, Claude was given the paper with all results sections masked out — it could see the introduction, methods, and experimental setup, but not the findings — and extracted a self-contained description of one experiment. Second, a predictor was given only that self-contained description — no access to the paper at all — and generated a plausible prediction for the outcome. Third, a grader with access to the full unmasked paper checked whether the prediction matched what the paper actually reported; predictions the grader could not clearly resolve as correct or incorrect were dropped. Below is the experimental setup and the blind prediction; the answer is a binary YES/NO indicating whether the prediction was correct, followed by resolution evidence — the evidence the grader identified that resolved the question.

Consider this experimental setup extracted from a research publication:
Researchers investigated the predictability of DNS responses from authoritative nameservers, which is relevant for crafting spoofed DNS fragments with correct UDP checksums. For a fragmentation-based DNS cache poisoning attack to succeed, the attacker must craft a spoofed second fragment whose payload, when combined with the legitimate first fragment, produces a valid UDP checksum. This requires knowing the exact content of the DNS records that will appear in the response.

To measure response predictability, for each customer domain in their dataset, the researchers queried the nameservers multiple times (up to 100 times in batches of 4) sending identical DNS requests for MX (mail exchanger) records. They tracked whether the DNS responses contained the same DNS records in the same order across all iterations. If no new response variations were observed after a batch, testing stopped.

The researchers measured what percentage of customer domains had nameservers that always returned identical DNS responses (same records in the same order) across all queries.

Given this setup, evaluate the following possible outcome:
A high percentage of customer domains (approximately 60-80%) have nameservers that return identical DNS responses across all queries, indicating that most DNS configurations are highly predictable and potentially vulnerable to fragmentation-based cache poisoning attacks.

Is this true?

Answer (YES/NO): YES